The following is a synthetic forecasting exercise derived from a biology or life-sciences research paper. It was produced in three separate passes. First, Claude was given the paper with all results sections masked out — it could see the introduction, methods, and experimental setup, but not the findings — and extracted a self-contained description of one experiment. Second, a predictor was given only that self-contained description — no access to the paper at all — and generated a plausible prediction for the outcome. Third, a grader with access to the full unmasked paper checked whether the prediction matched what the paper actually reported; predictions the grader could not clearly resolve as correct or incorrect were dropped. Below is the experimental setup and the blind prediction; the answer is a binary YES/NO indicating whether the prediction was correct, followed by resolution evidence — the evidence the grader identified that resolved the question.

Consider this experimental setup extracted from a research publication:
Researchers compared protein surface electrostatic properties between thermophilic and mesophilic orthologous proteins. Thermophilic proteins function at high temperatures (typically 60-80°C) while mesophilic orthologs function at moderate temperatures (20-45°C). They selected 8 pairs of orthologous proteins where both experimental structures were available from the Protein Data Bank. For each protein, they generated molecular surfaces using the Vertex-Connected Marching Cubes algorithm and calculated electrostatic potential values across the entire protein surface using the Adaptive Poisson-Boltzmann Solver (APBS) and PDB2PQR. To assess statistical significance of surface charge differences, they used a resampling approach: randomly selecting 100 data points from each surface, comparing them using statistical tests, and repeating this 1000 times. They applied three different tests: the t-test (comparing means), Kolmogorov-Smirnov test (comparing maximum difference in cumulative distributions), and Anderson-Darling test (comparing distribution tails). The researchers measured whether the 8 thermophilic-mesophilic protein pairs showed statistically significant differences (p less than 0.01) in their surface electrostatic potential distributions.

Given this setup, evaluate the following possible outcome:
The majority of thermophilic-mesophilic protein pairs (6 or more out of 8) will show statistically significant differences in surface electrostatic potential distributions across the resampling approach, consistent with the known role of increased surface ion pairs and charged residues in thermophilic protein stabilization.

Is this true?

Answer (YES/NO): YES